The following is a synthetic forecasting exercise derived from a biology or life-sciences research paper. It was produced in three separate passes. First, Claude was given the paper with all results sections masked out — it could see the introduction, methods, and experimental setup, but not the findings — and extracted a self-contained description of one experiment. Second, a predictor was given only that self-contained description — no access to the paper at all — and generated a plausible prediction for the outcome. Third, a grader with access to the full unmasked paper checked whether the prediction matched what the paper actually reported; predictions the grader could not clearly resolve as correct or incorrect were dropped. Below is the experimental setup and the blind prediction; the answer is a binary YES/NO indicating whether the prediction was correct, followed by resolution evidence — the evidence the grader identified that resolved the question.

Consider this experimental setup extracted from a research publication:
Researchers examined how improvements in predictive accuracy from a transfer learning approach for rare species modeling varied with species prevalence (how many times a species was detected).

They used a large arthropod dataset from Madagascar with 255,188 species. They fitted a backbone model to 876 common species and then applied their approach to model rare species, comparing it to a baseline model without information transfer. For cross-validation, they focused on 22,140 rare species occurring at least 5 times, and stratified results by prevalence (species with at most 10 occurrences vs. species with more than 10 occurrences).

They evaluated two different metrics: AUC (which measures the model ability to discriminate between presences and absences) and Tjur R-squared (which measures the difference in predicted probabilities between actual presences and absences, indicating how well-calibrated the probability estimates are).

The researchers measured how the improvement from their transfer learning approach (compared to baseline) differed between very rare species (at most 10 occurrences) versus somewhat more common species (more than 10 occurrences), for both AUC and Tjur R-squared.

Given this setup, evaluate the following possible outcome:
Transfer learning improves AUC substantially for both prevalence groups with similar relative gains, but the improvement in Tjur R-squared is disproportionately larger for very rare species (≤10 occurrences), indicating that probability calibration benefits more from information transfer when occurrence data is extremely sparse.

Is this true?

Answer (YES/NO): NO